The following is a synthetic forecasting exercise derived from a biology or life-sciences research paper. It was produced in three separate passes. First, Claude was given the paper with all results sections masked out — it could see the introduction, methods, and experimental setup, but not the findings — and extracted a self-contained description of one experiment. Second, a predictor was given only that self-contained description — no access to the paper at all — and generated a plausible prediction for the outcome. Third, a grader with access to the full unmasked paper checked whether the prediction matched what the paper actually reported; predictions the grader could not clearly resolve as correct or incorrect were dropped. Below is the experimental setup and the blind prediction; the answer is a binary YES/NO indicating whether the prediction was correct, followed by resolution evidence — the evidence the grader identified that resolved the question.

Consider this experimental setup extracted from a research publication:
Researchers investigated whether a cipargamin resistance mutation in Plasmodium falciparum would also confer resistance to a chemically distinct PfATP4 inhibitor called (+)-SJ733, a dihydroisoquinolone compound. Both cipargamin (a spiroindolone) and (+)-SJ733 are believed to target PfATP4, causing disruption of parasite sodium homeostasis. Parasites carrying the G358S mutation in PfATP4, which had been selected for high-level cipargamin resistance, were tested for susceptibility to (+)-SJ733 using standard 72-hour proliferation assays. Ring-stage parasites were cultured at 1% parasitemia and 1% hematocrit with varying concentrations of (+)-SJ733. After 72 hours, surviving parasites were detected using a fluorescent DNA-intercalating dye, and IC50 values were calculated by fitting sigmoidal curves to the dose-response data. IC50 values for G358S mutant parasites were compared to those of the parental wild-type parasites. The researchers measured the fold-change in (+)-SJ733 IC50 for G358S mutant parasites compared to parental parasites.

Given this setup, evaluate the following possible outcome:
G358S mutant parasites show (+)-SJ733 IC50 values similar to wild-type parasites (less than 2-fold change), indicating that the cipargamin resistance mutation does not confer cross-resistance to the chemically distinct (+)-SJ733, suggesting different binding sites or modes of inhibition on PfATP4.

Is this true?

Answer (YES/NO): NO